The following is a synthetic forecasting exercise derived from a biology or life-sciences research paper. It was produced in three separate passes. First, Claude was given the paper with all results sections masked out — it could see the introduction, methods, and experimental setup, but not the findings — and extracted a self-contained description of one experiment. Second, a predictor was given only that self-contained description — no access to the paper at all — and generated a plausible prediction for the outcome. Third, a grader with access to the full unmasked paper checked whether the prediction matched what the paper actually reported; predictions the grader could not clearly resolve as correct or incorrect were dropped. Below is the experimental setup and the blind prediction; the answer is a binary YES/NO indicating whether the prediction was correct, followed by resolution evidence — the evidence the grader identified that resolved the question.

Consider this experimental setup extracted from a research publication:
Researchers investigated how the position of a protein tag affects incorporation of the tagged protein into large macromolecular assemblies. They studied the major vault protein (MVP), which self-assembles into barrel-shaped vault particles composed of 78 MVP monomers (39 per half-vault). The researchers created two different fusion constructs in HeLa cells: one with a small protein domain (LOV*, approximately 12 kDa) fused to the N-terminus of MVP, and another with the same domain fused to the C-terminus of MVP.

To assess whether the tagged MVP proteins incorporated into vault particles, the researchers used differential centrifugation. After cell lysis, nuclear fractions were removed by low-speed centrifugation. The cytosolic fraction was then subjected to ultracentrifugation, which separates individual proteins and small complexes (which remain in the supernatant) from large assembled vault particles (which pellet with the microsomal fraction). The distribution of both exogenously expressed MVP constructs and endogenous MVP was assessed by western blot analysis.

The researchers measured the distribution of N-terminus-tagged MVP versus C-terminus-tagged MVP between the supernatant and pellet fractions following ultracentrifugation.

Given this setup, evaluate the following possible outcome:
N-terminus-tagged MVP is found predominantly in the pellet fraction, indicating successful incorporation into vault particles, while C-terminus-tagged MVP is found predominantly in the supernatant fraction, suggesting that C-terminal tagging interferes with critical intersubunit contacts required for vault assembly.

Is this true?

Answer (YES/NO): YES